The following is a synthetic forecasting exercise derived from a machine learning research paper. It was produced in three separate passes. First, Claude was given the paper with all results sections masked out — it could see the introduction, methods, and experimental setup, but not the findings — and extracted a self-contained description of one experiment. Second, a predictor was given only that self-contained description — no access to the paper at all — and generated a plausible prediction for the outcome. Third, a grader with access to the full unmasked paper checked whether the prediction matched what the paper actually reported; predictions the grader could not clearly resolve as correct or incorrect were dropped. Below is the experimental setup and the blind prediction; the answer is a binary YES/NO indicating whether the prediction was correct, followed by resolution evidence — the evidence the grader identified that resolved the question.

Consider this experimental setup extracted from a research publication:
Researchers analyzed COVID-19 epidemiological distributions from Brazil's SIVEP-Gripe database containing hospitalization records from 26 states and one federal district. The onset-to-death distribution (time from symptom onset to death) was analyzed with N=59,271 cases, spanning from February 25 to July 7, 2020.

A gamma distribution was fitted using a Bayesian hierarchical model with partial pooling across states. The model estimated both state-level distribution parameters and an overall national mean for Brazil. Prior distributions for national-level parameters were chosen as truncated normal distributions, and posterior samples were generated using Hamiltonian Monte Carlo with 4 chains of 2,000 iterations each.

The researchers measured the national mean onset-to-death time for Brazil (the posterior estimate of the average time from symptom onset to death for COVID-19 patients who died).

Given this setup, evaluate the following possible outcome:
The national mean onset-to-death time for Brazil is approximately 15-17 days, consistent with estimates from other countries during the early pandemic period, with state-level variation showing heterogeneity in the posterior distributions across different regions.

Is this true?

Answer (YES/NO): NO